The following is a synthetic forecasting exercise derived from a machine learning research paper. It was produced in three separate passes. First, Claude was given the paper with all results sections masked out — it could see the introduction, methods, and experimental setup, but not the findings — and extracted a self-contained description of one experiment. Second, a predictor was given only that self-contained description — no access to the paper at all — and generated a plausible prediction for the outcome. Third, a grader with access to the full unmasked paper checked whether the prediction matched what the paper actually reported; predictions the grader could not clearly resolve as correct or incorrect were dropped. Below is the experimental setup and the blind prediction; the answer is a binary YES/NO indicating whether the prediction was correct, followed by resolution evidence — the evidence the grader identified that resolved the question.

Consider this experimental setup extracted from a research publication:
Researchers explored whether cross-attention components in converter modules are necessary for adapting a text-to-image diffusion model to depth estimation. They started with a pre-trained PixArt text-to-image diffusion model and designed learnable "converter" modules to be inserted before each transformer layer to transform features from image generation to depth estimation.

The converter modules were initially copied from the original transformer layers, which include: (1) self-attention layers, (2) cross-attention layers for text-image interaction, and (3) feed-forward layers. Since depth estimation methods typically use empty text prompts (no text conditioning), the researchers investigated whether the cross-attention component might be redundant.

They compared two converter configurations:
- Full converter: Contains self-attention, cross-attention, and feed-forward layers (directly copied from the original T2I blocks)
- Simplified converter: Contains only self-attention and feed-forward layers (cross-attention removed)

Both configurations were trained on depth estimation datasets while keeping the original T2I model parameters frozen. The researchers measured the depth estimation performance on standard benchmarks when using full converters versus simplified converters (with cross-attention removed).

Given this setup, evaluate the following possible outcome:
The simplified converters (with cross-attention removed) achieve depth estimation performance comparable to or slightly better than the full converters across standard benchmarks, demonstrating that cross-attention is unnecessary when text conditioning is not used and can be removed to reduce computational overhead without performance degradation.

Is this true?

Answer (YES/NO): YES